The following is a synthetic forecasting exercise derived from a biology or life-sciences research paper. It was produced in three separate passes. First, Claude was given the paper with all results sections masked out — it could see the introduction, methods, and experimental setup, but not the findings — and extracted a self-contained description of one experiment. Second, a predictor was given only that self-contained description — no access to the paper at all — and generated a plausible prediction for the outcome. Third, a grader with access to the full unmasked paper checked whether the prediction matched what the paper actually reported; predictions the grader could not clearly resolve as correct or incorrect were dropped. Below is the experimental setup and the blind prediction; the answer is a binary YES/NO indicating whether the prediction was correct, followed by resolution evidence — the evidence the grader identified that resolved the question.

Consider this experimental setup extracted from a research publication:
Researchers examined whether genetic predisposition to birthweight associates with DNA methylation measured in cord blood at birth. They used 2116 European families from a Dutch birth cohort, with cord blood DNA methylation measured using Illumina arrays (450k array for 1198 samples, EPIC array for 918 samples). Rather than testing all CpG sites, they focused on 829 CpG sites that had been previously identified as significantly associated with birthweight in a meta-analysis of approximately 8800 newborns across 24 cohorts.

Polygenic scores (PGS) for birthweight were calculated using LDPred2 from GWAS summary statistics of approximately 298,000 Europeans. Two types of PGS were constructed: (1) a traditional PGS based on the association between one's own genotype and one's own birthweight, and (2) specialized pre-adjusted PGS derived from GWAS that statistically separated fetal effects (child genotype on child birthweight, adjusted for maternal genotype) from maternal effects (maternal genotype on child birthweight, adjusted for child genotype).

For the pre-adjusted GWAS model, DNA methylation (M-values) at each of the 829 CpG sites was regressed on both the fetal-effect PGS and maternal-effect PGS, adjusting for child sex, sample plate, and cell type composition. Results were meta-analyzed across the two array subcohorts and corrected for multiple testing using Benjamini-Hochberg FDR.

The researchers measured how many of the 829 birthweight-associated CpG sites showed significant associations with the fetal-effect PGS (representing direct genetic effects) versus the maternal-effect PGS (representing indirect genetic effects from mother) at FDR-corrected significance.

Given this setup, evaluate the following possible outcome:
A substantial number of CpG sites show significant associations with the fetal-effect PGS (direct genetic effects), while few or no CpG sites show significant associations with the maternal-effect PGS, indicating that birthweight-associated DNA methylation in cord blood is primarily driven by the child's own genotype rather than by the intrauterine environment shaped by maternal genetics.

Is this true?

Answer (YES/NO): NO